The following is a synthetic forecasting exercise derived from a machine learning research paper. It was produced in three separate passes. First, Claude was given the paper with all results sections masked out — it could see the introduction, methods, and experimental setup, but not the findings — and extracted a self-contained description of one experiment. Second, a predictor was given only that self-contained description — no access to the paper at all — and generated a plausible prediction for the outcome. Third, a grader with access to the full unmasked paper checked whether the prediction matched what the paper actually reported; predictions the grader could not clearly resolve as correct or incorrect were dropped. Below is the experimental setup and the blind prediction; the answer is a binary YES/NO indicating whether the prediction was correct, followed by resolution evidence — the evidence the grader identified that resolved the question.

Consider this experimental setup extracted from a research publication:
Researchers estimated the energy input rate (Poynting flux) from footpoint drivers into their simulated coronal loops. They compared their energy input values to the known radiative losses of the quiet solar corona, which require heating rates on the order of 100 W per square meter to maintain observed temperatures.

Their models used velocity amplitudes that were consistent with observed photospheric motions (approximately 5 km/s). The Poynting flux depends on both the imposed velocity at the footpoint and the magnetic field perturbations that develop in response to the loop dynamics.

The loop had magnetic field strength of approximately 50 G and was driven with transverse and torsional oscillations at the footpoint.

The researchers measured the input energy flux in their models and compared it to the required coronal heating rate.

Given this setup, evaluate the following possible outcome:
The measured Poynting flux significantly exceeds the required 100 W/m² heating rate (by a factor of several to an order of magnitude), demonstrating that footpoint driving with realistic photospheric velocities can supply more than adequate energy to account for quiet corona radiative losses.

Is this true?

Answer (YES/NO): NO